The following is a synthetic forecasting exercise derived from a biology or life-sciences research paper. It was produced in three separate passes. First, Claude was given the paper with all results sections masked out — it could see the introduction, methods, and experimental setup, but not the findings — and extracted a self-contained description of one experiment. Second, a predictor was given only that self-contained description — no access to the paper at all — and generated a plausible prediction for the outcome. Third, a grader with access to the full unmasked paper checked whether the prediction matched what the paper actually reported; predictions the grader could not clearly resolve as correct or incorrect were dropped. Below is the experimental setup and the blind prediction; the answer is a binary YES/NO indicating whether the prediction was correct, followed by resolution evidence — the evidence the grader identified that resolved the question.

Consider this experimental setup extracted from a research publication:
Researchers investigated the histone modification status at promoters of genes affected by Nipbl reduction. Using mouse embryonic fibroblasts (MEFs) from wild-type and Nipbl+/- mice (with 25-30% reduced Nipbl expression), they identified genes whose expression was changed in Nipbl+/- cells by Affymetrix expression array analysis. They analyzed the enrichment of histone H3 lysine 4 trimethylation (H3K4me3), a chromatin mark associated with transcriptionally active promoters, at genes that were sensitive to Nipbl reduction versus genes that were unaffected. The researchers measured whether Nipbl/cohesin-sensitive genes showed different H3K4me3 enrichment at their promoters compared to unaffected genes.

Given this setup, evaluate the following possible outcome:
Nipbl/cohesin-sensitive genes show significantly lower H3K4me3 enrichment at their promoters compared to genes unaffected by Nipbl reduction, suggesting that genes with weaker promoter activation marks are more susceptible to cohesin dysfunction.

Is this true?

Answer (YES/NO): NO